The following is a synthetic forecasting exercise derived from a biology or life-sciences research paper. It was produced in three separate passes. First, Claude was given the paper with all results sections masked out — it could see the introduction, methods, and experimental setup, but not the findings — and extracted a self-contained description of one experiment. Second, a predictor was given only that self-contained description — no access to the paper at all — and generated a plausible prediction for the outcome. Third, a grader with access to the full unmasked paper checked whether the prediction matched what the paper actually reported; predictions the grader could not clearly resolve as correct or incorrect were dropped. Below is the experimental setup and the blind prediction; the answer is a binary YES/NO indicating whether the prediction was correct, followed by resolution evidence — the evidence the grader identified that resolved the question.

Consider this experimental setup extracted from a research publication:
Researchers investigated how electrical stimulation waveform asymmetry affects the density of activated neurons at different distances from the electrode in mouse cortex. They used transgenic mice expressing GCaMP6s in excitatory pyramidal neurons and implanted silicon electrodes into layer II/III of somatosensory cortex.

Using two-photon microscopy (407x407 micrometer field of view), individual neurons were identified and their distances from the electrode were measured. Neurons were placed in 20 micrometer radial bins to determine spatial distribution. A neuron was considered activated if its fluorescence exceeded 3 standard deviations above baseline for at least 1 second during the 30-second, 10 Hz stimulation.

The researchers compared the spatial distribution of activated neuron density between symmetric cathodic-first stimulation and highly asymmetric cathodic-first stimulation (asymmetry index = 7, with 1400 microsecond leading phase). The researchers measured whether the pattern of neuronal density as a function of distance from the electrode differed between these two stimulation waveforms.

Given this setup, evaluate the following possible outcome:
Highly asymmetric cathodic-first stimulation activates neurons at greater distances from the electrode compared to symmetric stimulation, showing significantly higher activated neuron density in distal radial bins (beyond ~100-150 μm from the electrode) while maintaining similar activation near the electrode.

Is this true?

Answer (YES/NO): NO